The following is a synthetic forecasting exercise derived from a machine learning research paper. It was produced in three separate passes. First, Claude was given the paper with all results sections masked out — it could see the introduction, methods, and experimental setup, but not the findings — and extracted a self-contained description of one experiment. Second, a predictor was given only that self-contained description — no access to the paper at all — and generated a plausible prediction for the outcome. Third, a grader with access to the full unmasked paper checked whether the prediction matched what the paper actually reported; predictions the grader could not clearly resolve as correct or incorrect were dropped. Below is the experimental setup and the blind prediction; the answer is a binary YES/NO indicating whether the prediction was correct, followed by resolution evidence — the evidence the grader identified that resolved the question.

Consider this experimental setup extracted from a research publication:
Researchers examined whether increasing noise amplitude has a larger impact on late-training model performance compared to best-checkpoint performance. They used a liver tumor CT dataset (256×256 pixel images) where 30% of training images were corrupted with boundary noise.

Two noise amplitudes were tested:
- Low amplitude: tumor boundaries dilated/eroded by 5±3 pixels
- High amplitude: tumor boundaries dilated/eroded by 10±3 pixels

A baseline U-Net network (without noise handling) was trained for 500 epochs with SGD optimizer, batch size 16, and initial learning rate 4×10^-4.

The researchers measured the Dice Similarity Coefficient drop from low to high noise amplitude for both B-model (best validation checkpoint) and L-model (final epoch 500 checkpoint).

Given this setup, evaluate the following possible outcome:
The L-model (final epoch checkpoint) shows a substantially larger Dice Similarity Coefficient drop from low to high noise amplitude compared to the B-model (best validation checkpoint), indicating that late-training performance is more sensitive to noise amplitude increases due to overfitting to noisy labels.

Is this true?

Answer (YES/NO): YES